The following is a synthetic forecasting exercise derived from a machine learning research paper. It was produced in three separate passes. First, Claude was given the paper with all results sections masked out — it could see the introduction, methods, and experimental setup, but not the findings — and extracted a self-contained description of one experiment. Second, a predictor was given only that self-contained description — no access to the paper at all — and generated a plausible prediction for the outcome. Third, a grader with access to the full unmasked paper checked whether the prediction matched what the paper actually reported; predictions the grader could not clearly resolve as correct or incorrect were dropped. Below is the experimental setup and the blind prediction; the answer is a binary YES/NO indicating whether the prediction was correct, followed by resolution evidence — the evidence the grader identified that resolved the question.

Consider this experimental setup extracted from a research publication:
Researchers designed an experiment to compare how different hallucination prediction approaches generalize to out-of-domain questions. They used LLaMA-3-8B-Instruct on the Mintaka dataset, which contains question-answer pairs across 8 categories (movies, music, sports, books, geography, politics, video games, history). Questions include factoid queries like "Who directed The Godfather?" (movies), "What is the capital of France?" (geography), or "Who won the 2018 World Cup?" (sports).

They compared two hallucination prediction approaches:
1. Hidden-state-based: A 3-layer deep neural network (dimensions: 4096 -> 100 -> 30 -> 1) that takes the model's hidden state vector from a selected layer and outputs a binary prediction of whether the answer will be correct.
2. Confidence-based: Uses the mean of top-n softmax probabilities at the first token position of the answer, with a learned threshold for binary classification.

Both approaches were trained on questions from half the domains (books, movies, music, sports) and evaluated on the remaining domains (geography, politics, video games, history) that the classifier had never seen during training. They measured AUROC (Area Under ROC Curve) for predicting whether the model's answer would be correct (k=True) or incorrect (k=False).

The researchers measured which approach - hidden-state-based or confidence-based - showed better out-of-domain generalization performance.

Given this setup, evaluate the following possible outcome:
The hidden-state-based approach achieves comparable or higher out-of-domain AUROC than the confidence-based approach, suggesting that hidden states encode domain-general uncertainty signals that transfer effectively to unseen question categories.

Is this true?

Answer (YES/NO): NO